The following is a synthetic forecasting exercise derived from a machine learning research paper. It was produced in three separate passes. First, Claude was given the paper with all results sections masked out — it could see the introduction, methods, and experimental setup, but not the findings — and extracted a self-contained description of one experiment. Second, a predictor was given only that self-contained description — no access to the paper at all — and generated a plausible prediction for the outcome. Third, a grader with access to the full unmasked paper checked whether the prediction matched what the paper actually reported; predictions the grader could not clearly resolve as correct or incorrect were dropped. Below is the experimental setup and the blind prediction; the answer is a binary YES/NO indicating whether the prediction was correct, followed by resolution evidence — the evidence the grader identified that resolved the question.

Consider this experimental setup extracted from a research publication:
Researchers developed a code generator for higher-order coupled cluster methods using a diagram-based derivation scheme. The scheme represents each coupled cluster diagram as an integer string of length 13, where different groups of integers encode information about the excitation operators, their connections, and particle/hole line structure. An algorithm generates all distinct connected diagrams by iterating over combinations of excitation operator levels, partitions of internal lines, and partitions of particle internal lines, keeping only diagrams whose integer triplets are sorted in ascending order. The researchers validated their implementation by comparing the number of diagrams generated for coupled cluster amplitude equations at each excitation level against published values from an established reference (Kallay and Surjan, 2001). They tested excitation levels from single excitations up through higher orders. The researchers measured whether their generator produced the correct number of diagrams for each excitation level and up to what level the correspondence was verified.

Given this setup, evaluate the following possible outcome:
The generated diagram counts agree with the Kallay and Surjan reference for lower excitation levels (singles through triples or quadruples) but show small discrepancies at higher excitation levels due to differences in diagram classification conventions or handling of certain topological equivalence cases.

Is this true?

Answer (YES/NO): NO